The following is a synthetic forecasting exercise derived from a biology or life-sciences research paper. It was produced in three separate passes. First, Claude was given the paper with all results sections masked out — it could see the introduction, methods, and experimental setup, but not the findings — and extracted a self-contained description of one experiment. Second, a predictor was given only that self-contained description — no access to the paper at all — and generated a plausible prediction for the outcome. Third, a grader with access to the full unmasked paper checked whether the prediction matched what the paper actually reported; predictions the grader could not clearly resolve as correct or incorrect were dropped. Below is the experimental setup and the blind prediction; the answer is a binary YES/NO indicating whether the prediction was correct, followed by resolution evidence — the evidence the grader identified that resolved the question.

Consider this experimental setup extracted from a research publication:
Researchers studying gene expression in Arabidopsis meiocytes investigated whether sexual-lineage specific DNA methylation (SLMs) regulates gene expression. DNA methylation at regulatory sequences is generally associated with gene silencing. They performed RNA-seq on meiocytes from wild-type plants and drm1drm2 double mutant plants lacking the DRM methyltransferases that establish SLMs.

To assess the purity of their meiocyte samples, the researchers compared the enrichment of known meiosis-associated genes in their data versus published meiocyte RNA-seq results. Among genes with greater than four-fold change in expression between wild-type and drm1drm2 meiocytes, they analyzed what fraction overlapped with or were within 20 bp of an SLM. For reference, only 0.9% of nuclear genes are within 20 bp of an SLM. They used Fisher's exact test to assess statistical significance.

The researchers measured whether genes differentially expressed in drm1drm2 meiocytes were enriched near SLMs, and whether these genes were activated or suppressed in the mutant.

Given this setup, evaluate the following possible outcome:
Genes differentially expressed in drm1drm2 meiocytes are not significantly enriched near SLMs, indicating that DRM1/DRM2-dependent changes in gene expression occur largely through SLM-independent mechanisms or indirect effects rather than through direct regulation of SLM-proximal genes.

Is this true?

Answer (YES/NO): NO